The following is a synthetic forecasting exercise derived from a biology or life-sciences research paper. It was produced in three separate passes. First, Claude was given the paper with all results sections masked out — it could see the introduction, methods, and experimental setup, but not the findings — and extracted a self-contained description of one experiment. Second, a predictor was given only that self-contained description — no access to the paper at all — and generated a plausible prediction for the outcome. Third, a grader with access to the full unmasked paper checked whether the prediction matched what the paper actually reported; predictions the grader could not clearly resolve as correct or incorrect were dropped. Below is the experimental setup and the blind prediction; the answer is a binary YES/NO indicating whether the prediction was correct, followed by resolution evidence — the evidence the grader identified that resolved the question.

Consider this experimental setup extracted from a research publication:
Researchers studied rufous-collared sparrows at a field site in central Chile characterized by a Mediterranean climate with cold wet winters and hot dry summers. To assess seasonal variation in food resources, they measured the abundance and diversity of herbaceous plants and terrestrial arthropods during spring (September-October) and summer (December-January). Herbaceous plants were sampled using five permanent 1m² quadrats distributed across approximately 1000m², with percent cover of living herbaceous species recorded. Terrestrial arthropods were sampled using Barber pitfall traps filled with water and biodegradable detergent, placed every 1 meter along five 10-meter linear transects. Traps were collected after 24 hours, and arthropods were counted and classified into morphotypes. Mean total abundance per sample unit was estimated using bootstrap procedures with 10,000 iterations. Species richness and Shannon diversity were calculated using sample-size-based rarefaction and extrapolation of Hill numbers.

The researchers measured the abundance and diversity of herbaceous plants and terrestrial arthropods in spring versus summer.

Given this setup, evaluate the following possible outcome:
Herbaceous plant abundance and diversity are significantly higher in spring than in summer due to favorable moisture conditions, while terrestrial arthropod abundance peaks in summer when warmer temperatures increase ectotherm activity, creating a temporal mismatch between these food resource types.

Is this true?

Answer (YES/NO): NO